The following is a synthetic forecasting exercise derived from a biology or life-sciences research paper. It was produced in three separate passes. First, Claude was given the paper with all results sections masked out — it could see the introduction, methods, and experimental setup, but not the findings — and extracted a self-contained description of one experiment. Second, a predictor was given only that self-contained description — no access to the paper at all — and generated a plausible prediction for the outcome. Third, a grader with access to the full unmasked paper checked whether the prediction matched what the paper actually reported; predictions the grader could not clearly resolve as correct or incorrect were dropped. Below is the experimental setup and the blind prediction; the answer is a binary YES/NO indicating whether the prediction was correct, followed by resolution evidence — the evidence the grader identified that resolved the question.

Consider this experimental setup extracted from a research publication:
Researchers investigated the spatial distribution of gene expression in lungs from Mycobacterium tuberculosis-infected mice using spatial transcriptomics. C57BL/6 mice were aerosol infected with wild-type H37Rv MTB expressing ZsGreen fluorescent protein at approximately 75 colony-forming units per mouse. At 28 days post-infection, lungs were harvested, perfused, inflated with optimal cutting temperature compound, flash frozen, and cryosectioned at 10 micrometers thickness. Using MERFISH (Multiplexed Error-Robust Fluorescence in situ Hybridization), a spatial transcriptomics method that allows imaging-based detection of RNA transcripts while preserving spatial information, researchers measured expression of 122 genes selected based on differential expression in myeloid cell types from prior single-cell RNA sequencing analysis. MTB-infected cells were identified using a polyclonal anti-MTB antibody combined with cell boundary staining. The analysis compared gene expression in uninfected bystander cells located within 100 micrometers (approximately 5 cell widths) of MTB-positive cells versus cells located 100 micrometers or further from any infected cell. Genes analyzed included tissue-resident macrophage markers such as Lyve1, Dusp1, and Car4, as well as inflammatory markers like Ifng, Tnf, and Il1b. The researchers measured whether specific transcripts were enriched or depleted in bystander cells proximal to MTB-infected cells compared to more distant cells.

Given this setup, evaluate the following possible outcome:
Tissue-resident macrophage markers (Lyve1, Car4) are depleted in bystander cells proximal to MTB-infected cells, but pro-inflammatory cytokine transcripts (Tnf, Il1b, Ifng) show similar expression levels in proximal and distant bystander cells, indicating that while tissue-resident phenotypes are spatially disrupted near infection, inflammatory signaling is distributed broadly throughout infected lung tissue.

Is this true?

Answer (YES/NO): NO